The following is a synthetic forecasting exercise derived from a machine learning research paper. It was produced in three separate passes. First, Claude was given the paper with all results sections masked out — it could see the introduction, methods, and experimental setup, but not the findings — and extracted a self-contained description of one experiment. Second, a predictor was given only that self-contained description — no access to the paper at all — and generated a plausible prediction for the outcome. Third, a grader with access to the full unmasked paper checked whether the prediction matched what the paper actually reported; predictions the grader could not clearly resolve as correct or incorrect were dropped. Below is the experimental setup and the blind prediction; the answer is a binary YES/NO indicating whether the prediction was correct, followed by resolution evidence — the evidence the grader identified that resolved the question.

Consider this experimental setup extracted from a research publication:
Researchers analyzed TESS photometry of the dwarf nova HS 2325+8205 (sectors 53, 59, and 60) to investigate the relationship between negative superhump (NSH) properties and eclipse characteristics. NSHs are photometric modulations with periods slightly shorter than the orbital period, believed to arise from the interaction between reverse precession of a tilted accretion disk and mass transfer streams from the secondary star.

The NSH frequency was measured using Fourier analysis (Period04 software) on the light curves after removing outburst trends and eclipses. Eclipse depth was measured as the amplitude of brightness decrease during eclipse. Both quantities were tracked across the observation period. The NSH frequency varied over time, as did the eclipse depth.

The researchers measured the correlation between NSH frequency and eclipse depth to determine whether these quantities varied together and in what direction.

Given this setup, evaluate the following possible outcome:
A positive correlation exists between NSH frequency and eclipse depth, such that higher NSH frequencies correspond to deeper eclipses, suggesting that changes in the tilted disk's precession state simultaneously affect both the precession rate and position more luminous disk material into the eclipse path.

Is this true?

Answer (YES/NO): NO